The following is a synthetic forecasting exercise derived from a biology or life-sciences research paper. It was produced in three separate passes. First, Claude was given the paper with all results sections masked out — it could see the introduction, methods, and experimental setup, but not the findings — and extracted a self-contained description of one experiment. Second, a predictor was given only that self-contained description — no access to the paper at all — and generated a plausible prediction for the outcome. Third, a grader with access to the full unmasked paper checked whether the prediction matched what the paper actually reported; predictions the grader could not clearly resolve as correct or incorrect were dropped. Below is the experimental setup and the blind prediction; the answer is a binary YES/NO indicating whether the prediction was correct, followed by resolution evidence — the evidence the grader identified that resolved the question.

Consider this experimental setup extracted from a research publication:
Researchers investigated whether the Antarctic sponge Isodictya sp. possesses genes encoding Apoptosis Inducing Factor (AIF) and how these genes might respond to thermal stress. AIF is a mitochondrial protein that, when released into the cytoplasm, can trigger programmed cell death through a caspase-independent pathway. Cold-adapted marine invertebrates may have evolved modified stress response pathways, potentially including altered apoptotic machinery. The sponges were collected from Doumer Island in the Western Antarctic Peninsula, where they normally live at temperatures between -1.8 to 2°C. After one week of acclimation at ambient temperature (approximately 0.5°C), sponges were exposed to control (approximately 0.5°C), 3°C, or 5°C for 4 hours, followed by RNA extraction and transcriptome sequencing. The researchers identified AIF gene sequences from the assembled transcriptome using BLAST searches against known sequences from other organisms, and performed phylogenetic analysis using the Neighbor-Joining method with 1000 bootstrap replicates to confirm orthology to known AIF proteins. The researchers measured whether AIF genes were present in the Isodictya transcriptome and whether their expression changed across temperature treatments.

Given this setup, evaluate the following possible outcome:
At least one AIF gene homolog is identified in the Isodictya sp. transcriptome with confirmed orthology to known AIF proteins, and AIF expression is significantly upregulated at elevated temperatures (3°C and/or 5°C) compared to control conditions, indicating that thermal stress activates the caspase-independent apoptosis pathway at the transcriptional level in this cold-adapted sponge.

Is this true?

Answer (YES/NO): NO